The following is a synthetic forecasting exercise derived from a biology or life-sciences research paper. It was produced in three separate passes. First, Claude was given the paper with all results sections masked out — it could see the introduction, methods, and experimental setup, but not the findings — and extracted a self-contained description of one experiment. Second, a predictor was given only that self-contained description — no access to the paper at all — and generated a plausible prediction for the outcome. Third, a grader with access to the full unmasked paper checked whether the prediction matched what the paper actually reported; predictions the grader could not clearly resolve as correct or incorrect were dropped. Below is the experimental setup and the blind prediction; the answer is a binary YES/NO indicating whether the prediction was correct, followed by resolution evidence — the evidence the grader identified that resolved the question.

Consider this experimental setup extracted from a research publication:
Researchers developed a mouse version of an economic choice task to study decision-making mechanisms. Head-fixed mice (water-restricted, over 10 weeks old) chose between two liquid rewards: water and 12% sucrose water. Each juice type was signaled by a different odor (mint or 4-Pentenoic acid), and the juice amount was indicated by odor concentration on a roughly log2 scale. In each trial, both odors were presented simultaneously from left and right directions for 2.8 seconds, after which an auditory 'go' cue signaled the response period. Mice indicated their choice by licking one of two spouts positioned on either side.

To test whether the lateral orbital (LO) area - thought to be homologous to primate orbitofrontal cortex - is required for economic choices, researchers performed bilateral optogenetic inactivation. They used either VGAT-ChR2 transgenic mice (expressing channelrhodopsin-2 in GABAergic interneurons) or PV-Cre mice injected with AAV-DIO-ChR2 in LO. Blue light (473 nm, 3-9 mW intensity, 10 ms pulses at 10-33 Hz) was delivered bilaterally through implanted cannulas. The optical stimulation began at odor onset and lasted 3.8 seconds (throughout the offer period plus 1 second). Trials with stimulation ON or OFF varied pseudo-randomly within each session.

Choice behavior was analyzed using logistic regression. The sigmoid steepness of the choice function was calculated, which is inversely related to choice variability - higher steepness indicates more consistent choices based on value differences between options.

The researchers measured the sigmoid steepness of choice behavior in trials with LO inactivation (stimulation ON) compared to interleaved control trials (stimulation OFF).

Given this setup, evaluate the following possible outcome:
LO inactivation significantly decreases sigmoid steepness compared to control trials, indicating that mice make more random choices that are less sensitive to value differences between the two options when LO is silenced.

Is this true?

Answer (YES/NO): YES